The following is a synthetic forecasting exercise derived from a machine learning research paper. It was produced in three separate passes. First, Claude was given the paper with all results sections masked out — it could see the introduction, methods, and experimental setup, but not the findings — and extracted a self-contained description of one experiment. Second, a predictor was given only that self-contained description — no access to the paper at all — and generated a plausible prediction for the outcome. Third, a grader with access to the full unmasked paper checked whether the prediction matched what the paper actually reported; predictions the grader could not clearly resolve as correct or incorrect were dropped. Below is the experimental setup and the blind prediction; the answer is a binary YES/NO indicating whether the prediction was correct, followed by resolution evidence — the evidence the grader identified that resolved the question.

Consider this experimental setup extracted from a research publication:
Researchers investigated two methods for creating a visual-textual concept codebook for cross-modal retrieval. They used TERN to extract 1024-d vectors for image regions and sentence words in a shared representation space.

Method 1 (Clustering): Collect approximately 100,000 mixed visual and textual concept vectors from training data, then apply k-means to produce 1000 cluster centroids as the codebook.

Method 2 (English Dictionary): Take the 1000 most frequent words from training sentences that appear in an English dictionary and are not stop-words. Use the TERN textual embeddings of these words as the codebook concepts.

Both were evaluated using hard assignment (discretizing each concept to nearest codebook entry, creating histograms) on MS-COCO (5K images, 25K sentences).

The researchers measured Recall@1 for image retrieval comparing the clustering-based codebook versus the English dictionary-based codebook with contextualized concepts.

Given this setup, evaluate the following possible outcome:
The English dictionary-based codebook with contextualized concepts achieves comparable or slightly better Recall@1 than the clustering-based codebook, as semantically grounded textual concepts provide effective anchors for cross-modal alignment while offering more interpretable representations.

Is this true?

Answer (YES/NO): NO